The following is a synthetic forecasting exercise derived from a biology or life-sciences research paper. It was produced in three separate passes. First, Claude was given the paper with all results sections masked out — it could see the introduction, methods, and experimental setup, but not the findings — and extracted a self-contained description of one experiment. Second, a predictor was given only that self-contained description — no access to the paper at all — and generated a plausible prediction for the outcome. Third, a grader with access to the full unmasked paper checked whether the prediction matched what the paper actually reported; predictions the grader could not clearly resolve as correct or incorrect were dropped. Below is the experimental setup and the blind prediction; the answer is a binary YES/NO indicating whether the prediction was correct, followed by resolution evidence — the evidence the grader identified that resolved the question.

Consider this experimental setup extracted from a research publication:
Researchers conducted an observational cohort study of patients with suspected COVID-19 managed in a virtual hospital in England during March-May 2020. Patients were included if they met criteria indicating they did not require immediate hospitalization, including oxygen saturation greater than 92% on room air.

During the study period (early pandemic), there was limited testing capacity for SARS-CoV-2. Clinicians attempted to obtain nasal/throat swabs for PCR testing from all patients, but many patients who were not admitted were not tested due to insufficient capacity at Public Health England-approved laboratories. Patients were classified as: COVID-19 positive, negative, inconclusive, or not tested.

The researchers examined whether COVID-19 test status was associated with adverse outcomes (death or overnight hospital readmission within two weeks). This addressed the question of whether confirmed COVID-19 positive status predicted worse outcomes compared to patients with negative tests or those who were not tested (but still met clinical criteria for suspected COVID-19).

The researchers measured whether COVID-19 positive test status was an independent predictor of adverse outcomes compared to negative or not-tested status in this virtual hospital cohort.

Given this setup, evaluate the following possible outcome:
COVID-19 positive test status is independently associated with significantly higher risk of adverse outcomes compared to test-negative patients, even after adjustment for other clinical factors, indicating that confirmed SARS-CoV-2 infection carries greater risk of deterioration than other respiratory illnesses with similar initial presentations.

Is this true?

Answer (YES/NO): YES